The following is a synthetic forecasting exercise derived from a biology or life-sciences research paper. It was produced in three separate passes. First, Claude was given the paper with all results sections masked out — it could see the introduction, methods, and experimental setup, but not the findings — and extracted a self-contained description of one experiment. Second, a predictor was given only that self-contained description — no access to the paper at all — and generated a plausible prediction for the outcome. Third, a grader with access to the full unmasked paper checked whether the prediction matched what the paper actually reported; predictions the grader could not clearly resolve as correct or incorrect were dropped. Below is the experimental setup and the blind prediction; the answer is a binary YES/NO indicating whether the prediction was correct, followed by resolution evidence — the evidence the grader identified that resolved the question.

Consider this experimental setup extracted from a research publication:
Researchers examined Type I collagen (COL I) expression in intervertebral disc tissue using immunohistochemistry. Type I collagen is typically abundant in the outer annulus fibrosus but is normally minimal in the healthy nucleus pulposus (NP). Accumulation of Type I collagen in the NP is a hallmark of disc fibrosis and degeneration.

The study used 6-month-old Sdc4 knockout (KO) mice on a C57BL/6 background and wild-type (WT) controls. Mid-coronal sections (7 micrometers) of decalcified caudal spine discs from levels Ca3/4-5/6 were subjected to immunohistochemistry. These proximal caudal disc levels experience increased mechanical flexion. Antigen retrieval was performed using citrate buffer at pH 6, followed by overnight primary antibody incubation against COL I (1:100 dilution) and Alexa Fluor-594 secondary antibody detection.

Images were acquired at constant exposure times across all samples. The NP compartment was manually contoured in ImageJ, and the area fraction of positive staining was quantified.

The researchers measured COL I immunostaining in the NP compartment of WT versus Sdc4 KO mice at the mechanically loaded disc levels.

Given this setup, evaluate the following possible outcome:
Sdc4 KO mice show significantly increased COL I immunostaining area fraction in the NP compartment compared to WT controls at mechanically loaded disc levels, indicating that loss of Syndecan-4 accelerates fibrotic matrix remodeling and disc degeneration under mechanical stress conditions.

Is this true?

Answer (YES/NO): NO